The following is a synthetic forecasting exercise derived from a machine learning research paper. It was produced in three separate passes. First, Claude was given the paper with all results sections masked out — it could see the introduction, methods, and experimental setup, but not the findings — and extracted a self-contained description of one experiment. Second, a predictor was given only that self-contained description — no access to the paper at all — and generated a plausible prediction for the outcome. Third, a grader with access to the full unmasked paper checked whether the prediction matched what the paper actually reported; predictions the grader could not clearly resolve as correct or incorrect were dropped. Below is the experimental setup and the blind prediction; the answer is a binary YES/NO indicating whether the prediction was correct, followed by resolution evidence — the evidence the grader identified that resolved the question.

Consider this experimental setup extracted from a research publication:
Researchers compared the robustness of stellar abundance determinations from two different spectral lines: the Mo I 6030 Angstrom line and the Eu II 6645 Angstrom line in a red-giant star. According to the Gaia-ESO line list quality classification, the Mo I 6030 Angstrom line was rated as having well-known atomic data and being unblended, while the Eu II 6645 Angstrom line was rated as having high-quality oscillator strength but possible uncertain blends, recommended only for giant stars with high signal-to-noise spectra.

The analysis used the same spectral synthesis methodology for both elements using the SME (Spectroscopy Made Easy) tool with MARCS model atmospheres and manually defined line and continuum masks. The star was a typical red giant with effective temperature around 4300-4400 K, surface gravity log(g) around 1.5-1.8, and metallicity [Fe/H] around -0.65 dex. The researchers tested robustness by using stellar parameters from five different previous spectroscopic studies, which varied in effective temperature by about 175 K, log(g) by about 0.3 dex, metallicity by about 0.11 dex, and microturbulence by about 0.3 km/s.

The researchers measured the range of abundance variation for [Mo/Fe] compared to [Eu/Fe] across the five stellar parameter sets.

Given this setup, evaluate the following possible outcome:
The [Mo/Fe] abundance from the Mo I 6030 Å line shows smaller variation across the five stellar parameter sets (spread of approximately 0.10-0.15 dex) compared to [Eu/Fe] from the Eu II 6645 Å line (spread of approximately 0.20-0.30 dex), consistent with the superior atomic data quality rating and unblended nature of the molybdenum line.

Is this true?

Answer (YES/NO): NO